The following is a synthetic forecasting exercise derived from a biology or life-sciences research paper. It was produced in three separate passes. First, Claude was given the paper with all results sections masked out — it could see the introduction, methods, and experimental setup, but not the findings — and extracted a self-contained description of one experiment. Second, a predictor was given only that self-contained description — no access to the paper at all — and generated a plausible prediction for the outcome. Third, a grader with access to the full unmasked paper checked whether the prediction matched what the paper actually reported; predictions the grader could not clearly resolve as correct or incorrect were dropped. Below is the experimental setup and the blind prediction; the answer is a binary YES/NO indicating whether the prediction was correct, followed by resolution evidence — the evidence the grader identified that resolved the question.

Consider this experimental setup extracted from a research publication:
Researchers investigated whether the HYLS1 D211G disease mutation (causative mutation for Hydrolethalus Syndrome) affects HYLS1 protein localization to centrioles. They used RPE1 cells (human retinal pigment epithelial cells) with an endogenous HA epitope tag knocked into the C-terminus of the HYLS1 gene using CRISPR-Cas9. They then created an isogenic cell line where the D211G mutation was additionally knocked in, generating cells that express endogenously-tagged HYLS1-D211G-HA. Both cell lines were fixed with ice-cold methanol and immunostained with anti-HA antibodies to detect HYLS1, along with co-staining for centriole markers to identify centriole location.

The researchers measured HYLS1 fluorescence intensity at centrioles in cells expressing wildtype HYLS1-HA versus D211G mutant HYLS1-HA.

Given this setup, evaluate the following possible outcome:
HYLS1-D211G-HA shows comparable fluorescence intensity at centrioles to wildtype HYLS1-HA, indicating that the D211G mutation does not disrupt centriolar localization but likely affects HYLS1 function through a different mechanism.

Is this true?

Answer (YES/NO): NO